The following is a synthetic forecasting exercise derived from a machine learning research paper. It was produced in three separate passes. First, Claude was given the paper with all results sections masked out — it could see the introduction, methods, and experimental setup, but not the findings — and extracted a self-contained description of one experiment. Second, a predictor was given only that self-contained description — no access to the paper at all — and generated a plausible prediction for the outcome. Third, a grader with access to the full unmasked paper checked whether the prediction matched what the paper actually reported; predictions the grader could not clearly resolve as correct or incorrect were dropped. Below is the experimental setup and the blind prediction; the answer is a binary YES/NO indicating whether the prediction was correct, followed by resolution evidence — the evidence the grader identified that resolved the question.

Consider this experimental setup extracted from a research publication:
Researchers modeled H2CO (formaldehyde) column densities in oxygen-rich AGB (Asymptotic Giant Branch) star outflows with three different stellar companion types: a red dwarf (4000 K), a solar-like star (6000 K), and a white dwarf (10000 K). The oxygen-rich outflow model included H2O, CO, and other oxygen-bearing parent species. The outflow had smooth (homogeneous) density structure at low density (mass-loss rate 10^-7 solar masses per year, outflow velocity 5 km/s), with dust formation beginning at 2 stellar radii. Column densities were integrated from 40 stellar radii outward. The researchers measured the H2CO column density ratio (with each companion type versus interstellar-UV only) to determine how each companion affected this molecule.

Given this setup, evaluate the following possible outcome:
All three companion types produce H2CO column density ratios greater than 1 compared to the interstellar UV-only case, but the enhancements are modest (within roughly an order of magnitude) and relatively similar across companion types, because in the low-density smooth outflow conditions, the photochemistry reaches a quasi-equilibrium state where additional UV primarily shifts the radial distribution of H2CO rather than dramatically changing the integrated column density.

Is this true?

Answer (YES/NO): NO